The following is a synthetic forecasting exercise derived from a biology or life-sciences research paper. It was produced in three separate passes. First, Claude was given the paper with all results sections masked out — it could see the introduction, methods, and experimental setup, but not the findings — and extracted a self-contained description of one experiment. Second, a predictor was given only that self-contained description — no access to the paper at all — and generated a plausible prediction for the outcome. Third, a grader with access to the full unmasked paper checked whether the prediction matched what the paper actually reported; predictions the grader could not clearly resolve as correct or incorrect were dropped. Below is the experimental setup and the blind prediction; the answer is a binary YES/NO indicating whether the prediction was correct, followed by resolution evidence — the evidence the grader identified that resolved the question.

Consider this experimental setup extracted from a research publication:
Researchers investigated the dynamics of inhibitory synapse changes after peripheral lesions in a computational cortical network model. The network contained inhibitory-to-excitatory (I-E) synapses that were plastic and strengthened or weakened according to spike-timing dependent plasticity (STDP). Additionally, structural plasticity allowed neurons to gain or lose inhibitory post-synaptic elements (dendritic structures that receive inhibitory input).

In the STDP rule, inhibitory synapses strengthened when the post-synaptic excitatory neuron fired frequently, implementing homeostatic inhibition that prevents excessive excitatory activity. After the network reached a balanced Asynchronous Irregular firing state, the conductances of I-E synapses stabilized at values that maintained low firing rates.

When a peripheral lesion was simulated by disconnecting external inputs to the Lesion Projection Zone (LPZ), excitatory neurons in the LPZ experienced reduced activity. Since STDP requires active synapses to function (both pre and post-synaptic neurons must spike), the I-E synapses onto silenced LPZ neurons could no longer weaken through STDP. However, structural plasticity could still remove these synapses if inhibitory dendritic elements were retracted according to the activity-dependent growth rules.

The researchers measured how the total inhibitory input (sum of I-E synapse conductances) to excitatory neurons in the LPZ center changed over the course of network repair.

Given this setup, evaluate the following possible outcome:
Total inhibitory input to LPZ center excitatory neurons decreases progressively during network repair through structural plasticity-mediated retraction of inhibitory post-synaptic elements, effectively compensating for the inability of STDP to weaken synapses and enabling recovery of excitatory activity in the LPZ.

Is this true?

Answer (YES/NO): NO